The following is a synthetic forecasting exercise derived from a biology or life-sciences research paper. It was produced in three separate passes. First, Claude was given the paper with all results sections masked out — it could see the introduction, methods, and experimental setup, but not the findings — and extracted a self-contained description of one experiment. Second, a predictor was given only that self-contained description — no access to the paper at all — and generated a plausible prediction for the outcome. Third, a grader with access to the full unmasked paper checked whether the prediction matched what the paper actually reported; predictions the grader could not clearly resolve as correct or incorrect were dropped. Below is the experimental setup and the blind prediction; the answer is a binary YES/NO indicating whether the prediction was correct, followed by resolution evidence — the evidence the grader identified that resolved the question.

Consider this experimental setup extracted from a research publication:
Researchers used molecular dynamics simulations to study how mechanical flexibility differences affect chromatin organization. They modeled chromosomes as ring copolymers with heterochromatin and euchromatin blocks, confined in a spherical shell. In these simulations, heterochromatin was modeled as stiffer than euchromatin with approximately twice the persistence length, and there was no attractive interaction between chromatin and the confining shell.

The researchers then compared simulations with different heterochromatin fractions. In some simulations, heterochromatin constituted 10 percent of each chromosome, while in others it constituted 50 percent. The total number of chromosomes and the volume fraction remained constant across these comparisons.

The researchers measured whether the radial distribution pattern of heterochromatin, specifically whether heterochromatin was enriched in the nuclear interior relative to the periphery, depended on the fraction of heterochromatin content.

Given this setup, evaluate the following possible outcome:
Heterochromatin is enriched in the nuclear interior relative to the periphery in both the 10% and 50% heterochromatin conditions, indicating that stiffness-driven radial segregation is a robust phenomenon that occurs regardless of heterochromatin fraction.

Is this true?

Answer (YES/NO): YES